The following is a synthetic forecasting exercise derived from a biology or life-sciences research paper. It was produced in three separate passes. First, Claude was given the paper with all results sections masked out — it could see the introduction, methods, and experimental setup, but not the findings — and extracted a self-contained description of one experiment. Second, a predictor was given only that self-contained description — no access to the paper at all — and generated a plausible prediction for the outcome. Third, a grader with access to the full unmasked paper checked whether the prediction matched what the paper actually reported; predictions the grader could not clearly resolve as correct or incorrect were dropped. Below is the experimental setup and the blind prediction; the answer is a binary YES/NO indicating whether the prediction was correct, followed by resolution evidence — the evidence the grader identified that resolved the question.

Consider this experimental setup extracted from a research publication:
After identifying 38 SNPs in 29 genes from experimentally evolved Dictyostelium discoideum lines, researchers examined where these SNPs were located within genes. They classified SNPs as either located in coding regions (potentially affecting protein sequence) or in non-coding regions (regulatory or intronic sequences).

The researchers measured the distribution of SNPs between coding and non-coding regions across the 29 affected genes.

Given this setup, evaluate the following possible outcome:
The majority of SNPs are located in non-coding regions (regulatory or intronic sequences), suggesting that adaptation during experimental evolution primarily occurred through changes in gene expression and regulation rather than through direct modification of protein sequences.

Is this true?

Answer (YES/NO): NO